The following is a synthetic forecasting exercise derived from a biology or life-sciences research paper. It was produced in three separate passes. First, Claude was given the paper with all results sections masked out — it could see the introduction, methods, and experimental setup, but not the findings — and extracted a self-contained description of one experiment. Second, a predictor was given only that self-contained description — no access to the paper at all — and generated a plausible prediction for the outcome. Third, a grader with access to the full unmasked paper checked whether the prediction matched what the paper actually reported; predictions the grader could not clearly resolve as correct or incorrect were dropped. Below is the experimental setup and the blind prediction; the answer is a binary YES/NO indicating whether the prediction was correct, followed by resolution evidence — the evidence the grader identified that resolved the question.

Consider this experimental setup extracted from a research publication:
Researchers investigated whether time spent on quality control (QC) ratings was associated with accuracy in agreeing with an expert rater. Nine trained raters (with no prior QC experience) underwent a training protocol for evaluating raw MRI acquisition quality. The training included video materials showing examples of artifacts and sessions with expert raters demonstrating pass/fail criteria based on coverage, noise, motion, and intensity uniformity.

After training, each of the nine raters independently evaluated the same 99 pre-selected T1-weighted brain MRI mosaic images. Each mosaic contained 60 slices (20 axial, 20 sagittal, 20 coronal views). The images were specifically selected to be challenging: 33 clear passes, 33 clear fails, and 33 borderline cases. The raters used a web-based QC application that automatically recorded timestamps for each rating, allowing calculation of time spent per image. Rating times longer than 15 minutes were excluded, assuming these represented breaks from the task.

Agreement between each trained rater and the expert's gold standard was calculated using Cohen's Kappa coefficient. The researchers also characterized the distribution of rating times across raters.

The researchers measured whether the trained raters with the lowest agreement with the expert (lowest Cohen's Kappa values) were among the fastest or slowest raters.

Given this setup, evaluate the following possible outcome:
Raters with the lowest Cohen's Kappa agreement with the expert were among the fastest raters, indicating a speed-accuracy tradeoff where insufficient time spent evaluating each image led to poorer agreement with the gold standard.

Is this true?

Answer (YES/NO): YES